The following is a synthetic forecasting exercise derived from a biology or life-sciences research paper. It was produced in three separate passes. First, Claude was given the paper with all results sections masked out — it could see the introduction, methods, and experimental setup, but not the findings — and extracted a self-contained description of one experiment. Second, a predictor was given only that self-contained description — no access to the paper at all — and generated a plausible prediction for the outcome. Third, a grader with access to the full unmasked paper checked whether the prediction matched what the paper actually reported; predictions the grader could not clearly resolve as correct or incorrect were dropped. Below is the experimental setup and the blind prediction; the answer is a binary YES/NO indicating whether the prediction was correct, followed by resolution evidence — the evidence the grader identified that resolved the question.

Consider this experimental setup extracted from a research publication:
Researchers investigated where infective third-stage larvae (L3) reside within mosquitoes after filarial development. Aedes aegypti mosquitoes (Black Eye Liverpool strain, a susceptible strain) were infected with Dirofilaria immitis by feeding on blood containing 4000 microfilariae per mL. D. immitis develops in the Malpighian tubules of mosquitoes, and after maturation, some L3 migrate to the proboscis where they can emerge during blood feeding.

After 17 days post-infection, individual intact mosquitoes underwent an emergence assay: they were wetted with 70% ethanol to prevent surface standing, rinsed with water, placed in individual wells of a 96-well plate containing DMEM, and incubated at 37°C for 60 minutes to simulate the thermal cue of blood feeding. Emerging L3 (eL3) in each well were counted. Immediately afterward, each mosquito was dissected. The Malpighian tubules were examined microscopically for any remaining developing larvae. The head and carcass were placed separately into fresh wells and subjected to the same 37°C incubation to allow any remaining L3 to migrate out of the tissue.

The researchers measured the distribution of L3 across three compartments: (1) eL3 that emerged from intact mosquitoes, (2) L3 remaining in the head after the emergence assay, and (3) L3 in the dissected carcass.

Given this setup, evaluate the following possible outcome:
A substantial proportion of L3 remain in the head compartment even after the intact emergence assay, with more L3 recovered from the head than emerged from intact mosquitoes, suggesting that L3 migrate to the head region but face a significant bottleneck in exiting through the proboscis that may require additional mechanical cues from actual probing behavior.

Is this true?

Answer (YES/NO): NO